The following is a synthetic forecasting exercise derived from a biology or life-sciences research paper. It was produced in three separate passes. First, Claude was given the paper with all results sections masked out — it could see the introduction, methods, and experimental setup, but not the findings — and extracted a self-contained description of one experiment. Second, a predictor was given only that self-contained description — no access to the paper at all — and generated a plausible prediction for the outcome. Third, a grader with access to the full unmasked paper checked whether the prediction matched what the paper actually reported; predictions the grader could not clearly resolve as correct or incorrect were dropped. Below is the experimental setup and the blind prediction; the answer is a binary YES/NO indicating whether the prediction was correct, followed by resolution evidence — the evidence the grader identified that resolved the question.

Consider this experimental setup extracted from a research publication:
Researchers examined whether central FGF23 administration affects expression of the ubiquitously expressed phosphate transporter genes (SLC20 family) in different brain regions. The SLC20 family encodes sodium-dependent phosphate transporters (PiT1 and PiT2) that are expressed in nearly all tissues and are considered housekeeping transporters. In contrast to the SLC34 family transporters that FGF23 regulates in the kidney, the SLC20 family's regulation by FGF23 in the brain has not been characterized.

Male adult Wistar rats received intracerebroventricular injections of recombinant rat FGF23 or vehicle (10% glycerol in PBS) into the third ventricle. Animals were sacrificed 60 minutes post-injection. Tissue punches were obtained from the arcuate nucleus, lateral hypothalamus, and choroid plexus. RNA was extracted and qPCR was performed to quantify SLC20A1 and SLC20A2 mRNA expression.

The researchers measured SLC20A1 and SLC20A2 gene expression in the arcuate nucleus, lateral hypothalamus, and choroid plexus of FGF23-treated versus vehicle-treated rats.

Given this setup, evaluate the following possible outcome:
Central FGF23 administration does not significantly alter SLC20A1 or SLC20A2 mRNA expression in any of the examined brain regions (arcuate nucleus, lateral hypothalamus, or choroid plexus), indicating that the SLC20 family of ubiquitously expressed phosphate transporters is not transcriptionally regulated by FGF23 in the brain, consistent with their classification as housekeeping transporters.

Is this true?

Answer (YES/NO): YES